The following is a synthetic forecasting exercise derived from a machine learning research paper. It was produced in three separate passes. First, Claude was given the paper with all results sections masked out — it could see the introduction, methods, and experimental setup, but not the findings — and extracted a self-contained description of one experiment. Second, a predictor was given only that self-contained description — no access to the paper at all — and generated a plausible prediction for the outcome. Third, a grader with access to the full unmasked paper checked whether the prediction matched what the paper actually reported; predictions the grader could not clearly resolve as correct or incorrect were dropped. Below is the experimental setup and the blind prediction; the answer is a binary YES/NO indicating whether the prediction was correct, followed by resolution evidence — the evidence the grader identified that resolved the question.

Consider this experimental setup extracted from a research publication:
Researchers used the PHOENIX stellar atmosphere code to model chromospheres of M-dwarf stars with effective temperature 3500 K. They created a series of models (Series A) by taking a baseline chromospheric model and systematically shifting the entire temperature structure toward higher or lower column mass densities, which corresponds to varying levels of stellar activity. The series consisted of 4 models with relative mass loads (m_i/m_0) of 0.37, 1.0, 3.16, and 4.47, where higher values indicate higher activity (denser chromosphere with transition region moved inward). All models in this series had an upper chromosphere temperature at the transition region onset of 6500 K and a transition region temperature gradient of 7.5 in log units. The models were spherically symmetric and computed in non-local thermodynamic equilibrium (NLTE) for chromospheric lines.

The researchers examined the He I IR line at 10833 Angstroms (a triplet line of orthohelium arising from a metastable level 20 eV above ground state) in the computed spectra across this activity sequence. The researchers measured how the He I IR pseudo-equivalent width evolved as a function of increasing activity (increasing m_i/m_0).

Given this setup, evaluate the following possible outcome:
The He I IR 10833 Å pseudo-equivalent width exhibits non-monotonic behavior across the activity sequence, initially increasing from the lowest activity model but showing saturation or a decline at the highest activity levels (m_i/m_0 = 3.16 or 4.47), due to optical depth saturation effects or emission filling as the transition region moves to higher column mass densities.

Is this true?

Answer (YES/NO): NO